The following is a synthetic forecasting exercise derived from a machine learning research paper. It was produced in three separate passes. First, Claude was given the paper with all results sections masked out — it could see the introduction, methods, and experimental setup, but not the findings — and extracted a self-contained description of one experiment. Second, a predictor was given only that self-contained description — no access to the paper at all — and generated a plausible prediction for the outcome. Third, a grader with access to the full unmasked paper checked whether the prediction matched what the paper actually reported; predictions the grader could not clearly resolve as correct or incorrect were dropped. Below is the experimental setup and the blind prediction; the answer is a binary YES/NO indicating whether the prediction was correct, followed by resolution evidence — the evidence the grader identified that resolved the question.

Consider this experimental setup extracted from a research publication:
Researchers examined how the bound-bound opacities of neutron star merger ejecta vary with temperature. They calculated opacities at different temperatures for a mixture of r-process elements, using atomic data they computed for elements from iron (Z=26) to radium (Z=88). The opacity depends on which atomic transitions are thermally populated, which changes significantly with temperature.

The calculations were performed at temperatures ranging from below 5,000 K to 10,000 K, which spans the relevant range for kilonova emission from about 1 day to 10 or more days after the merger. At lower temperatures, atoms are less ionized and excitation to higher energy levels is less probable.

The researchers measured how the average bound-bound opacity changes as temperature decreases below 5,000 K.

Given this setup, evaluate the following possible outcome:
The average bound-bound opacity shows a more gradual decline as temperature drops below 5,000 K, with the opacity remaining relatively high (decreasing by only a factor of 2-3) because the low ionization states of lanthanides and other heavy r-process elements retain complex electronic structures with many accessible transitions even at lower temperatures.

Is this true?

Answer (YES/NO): NO